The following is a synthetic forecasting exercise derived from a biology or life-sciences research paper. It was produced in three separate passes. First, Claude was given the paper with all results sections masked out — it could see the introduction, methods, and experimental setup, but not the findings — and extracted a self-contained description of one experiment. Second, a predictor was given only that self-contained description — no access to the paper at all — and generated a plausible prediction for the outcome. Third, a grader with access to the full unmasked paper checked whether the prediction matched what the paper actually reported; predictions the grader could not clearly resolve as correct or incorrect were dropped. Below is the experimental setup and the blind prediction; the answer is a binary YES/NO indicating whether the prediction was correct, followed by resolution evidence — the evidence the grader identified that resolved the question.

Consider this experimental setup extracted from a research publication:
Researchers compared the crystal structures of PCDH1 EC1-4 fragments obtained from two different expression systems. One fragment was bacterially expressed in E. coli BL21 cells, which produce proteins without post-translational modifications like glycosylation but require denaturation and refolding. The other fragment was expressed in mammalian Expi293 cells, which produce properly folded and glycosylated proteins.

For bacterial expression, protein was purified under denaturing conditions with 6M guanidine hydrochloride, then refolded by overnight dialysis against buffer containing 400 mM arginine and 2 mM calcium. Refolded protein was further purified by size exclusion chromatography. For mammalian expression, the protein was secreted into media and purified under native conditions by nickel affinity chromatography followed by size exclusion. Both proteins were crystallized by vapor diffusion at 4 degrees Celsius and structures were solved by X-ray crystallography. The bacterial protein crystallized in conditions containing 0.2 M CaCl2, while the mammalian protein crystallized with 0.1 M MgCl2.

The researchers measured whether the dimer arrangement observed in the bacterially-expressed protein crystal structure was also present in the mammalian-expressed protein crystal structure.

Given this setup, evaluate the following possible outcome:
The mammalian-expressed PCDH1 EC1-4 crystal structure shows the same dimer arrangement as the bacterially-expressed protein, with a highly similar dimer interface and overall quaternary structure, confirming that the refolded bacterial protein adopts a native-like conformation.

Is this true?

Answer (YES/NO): YES